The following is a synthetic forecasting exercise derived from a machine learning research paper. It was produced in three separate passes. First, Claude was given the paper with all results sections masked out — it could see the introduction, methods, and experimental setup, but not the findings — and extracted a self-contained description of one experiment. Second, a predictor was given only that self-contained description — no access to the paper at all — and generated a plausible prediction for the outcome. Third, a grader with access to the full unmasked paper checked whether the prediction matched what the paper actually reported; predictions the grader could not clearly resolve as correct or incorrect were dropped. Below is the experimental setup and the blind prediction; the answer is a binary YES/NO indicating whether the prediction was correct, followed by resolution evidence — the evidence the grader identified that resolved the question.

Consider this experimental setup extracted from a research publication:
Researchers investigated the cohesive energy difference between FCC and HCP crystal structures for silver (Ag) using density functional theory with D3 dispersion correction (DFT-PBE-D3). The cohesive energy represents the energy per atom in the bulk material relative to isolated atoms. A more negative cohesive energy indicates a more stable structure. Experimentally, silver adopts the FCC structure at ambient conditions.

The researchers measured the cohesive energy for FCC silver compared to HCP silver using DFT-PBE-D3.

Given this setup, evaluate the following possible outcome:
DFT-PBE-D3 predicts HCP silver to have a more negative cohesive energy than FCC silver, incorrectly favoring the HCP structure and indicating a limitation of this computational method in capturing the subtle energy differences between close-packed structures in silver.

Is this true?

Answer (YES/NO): YES